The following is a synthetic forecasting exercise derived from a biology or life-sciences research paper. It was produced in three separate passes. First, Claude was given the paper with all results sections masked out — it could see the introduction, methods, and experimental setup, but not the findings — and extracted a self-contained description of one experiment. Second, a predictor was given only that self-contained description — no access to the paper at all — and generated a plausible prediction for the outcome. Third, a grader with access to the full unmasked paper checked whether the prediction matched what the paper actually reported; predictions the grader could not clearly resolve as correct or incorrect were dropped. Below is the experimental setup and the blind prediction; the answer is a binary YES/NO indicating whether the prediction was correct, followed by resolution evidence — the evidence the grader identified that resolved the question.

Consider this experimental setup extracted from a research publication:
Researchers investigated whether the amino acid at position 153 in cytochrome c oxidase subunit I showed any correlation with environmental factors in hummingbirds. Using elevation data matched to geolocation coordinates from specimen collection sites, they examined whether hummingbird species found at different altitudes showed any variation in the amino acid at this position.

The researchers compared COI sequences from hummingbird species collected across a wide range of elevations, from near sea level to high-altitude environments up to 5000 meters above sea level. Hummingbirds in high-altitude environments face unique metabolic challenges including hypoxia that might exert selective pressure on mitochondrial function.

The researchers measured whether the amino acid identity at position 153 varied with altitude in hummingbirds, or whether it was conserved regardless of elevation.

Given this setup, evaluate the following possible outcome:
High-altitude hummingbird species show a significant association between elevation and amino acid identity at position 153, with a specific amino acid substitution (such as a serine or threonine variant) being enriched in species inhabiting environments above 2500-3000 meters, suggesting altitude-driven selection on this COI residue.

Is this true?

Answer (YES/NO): NO